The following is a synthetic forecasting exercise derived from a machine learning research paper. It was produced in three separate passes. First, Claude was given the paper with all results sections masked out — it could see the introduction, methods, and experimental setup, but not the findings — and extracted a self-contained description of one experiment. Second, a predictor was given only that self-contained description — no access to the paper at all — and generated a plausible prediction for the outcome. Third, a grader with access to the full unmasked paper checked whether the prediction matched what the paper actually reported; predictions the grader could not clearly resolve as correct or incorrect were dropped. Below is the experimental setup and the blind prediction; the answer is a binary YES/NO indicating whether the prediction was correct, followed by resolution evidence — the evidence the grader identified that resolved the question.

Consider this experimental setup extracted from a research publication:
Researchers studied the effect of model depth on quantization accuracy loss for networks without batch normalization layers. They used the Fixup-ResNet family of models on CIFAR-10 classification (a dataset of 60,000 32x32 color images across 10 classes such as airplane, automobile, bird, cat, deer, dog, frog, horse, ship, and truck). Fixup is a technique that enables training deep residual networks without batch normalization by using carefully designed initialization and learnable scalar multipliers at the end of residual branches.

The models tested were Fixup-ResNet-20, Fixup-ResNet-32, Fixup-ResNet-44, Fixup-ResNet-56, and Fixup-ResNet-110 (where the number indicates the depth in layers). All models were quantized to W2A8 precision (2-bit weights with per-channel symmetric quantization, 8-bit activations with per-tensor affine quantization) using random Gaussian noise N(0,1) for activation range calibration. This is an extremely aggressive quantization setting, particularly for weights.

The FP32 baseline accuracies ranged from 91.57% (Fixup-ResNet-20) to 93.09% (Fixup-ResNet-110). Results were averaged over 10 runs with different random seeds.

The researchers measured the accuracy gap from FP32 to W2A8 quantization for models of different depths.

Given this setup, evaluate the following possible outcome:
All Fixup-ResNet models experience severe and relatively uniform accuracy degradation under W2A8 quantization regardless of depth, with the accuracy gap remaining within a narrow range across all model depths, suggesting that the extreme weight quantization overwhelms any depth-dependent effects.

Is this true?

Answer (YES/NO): NO